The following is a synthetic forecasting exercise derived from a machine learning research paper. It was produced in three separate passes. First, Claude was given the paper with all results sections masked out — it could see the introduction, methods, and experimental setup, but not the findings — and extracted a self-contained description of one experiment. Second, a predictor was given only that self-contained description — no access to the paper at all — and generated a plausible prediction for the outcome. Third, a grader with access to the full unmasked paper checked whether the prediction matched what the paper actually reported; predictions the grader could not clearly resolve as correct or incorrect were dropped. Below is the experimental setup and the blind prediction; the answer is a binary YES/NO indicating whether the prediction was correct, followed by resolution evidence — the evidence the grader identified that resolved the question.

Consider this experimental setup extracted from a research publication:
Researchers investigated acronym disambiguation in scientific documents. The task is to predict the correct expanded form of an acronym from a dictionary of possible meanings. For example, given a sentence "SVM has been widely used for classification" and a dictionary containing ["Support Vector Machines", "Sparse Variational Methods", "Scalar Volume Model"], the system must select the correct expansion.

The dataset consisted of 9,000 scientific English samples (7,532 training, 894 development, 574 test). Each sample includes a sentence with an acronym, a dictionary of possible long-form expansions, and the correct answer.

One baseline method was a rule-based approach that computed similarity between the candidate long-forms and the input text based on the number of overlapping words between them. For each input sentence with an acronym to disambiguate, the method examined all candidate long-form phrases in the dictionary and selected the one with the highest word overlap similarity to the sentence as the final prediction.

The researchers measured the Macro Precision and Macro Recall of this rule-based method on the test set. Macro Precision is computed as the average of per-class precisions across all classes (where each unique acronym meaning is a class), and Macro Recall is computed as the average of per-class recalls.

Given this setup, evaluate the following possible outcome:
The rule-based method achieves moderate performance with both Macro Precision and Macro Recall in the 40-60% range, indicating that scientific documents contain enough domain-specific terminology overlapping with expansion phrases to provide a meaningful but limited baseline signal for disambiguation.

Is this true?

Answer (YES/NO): NO